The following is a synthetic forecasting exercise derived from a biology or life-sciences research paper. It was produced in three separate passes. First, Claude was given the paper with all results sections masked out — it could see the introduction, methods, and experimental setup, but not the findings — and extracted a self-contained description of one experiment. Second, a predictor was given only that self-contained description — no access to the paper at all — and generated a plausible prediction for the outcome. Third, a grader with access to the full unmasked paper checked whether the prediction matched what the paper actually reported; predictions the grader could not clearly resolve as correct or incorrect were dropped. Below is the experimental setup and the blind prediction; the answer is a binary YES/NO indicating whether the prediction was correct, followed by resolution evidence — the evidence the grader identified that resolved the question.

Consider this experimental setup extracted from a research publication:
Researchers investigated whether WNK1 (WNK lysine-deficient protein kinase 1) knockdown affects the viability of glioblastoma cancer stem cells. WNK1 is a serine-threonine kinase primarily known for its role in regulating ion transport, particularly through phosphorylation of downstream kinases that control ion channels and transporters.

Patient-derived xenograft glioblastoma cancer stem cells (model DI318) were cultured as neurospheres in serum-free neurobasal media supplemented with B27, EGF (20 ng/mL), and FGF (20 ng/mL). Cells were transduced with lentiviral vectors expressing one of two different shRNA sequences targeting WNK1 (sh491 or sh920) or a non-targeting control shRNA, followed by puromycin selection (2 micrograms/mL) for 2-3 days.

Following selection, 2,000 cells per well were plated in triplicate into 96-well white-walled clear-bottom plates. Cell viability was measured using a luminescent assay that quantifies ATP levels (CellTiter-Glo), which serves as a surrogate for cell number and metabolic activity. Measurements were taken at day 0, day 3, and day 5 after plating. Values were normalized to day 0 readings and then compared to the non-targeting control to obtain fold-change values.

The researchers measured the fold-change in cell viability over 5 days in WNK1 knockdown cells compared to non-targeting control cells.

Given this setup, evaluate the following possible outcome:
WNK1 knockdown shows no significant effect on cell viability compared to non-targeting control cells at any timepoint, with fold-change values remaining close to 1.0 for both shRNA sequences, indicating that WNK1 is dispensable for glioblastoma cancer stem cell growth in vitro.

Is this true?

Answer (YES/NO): NO